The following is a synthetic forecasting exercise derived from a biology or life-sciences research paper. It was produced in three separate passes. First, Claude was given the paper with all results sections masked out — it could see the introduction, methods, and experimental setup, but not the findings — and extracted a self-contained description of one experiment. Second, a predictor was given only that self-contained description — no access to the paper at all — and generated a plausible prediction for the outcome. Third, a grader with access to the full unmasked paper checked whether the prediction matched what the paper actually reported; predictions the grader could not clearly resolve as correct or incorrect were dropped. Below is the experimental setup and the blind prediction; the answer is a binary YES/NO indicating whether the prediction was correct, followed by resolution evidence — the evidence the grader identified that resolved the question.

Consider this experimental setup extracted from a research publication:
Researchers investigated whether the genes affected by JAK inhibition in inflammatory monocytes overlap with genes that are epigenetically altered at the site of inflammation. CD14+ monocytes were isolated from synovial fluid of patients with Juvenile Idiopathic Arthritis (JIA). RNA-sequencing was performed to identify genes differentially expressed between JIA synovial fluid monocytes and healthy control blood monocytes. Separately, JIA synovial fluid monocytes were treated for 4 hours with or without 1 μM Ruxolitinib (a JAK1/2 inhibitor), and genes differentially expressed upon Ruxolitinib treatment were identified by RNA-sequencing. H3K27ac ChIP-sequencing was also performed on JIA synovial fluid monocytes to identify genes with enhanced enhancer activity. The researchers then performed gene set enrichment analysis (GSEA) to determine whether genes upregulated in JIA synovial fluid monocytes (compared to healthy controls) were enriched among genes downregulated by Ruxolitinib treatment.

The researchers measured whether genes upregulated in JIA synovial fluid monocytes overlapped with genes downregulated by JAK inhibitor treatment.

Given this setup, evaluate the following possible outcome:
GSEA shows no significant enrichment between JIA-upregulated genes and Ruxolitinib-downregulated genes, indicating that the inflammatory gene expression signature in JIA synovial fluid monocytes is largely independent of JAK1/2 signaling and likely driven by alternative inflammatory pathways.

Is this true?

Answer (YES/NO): NO